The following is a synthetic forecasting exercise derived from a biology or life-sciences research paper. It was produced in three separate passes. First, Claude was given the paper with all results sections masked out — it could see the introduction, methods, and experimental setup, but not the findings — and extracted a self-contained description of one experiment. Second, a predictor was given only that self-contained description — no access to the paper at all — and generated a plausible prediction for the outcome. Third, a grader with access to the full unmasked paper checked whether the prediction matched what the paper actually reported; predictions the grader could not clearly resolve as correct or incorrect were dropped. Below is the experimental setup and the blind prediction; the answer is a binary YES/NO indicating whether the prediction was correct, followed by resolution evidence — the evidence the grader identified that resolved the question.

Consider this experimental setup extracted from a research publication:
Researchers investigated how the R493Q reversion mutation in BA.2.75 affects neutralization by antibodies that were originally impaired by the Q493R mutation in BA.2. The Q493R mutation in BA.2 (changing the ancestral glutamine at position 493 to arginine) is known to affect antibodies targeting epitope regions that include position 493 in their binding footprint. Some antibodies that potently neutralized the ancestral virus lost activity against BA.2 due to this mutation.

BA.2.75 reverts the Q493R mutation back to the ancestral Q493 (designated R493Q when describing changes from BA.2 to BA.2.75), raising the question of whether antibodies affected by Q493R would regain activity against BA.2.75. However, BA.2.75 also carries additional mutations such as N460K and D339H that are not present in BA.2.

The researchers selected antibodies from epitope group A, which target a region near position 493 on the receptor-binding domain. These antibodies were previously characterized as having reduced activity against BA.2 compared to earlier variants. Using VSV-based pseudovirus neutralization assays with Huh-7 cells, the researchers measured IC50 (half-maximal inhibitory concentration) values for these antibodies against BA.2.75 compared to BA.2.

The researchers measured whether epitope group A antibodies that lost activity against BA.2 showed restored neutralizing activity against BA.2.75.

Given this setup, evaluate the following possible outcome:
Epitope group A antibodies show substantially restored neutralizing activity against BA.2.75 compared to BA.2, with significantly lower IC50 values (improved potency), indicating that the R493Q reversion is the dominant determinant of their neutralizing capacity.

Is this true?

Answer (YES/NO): NO